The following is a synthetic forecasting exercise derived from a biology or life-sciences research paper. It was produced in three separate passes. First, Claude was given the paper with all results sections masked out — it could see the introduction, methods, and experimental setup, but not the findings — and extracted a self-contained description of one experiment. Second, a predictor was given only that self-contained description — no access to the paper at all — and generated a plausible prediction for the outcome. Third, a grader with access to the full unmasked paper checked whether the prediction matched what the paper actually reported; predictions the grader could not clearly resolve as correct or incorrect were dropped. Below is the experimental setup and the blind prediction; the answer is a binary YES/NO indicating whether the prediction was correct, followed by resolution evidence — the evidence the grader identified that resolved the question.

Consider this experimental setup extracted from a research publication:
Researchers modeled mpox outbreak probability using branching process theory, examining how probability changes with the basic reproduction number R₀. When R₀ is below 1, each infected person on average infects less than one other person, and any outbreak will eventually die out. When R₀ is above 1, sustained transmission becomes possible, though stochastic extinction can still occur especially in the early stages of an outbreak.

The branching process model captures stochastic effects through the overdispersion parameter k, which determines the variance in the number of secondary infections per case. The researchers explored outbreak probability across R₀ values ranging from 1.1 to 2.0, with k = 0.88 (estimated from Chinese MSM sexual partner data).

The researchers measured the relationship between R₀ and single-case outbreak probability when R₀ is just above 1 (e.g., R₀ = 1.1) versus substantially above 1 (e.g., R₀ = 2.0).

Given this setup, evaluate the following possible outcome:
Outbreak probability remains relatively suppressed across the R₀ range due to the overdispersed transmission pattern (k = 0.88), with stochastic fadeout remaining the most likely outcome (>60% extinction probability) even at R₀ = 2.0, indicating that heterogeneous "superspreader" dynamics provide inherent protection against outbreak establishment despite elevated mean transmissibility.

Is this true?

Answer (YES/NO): NO